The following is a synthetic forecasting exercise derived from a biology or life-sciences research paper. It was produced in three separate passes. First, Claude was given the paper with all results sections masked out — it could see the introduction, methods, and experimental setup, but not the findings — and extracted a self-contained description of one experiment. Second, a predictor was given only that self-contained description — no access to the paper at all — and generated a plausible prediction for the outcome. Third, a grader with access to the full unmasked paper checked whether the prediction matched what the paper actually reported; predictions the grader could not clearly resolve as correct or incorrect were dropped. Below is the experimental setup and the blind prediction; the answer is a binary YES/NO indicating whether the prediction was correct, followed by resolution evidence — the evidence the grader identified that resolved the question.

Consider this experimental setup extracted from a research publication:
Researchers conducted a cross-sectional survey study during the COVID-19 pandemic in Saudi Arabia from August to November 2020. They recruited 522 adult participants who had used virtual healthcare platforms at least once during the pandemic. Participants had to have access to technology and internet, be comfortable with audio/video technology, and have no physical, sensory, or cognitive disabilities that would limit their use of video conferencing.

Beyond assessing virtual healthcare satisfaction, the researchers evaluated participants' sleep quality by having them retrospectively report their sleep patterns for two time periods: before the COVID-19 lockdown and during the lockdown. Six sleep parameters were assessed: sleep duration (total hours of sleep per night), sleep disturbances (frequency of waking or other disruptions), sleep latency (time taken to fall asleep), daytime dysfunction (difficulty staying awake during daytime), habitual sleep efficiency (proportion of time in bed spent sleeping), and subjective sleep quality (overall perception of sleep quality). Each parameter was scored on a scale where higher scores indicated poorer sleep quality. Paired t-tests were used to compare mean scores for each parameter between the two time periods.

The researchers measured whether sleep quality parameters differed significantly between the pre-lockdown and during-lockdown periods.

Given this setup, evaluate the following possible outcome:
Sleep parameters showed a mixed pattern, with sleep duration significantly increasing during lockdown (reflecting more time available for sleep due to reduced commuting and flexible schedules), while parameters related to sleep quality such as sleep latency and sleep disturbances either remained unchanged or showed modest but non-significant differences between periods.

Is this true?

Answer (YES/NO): NO